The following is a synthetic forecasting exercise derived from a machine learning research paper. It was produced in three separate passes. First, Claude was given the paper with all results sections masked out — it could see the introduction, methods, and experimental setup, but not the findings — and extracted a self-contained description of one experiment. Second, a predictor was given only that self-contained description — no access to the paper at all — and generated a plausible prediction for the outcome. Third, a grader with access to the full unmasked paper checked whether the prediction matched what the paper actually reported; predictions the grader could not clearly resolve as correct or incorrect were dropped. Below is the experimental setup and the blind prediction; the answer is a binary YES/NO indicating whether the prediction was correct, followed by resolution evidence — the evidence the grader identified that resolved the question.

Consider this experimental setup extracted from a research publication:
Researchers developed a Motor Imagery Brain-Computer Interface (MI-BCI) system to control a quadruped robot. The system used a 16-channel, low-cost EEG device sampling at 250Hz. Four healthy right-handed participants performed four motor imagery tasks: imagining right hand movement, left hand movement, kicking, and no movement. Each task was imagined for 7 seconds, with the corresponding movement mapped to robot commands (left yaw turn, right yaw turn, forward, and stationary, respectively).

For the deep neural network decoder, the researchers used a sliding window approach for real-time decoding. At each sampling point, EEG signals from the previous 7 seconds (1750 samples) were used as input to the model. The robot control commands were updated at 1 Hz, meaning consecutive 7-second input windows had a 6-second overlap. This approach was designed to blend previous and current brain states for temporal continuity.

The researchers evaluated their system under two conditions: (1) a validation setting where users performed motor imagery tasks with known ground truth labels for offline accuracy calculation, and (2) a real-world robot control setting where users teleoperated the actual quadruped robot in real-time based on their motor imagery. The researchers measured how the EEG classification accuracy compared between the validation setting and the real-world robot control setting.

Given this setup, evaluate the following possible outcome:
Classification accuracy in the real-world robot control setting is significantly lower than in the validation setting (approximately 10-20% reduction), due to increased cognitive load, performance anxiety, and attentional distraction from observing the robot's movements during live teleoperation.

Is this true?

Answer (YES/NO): YES